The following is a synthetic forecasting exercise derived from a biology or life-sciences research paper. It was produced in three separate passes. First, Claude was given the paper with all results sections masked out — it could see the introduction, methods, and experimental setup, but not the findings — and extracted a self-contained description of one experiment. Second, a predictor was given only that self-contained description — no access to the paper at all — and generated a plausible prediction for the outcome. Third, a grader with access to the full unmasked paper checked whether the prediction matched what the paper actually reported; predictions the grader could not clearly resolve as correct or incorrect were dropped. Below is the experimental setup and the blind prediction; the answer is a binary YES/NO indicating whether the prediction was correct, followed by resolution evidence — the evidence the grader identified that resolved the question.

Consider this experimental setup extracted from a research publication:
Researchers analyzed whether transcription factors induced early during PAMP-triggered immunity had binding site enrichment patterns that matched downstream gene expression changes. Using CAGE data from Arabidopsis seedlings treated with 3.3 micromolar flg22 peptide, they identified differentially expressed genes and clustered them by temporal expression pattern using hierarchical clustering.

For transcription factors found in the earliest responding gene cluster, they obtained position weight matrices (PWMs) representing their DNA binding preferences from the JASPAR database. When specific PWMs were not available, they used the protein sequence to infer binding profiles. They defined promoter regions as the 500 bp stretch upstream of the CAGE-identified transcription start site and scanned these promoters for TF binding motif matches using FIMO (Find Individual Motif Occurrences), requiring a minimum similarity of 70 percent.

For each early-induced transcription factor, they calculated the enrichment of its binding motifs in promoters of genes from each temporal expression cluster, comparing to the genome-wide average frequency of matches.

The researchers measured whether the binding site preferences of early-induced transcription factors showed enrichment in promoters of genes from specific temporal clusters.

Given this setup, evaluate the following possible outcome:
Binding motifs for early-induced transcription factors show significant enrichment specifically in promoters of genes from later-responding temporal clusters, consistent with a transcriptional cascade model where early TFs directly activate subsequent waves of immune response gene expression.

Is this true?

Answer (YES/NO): NO